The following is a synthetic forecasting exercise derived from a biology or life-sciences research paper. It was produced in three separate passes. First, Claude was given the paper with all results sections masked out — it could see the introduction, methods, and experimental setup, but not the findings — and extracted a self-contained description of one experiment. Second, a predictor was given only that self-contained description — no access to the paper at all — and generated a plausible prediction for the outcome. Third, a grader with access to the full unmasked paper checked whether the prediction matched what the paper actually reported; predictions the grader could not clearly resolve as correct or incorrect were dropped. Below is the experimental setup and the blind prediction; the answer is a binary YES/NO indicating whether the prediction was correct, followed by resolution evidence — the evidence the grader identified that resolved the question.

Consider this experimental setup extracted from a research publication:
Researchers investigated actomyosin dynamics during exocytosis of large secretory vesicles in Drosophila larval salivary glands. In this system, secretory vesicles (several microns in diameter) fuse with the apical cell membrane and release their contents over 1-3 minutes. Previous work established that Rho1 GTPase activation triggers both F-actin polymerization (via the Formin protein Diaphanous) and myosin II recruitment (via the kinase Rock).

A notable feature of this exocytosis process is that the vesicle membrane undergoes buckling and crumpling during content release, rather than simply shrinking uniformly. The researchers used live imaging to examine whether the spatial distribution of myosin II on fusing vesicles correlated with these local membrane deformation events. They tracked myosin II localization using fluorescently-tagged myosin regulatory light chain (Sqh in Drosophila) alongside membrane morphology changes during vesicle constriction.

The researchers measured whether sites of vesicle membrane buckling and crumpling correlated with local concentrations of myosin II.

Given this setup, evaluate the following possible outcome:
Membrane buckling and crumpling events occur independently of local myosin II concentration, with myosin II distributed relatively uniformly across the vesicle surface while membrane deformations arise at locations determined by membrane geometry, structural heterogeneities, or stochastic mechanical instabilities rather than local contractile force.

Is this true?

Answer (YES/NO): NO